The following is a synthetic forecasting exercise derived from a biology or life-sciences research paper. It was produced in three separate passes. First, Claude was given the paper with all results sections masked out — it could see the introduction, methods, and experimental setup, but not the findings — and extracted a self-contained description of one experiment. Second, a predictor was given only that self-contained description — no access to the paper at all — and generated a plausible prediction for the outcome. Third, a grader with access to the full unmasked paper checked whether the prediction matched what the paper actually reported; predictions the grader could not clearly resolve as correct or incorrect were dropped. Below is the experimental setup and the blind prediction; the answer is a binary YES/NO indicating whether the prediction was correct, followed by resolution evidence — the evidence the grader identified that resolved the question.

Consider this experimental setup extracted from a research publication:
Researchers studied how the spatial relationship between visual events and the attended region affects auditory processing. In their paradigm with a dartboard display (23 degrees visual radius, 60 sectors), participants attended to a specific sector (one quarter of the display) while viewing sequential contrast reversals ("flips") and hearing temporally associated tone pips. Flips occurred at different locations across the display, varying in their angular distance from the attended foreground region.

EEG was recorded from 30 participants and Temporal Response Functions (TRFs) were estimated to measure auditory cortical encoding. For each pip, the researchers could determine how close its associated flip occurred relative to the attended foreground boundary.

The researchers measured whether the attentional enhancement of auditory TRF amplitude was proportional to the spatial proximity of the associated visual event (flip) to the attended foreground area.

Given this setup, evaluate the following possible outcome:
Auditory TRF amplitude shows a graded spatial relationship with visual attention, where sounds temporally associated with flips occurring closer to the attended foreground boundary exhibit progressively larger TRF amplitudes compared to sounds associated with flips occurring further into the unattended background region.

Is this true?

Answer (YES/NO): YES